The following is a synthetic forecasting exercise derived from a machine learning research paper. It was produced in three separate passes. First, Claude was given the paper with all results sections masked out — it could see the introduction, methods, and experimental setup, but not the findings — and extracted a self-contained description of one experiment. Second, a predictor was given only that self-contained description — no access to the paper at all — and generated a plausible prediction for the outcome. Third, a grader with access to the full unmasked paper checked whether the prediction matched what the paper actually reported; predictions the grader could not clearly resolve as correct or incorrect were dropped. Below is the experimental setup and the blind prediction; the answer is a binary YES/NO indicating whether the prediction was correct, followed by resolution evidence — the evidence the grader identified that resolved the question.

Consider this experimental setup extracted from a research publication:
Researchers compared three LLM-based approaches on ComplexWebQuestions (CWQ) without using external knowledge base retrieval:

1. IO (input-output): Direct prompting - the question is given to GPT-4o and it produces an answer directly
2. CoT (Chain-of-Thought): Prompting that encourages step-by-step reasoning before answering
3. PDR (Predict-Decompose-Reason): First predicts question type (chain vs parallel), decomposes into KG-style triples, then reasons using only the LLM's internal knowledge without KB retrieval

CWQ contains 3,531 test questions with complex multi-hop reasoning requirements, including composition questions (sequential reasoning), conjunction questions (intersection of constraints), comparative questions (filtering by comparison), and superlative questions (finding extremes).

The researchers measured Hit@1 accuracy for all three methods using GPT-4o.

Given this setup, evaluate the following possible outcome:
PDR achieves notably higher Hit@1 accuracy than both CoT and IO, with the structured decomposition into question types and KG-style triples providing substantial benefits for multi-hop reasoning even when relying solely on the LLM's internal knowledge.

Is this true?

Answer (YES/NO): NO